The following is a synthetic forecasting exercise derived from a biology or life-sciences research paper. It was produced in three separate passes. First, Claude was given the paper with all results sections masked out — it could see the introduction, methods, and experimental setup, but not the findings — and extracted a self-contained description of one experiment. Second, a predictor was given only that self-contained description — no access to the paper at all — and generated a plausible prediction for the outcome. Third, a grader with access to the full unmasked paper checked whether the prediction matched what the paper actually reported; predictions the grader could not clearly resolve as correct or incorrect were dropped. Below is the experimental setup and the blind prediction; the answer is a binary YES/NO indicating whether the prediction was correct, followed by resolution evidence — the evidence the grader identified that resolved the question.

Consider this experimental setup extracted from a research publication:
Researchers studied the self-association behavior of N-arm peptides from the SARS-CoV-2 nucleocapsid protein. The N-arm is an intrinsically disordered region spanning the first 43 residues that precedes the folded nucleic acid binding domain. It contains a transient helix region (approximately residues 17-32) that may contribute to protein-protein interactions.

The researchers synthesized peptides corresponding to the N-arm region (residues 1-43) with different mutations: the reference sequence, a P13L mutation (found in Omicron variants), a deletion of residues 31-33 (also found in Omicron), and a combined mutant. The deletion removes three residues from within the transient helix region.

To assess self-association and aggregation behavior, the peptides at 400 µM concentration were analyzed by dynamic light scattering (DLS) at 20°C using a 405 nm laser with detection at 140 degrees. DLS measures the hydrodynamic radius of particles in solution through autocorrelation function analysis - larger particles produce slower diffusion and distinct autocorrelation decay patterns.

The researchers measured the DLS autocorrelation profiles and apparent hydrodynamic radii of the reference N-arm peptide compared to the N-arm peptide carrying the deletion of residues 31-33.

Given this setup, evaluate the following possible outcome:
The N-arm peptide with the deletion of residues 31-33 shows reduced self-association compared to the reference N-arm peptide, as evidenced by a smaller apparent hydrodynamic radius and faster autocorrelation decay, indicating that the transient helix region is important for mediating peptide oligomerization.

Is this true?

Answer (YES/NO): NO